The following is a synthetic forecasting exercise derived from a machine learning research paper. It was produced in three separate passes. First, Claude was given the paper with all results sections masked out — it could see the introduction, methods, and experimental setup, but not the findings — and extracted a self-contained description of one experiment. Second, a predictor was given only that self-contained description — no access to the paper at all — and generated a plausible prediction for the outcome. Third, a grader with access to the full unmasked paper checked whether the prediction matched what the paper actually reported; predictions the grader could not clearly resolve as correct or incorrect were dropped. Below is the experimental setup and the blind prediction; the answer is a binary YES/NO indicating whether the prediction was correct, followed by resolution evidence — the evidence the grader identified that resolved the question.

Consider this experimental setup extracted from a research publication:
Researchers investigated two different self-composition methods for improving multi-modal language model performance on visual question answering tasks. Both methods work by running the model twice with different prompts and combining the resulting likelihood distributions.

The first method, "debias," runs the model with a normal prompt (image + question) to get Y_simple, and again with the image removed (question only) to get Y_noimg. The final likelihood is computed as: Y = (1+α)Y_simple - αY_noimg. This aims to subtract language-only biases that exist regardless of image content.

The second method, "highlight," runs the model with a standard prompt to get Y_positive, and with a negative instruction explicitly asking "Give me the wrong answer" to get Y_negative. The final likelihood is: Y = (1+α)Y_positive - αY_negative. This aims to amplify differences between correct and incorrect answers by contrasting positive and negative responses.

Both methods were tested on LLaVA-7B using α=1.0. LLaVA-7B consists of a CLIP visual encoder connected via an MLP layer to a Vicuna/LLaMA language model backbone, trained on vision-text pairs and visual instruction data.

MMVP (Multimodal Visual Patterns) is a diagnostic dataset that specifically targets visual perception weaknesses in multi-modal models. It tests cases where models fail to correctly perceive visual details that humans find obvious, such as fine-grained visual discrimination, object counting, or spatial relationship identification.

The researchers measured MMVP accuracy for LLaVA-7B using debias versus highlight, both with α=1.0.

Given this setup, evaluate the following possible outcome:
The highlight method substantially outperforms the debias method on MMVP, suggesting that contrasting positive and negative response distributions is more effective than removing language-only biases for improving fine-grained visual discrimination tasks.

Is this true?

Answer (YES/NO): NO